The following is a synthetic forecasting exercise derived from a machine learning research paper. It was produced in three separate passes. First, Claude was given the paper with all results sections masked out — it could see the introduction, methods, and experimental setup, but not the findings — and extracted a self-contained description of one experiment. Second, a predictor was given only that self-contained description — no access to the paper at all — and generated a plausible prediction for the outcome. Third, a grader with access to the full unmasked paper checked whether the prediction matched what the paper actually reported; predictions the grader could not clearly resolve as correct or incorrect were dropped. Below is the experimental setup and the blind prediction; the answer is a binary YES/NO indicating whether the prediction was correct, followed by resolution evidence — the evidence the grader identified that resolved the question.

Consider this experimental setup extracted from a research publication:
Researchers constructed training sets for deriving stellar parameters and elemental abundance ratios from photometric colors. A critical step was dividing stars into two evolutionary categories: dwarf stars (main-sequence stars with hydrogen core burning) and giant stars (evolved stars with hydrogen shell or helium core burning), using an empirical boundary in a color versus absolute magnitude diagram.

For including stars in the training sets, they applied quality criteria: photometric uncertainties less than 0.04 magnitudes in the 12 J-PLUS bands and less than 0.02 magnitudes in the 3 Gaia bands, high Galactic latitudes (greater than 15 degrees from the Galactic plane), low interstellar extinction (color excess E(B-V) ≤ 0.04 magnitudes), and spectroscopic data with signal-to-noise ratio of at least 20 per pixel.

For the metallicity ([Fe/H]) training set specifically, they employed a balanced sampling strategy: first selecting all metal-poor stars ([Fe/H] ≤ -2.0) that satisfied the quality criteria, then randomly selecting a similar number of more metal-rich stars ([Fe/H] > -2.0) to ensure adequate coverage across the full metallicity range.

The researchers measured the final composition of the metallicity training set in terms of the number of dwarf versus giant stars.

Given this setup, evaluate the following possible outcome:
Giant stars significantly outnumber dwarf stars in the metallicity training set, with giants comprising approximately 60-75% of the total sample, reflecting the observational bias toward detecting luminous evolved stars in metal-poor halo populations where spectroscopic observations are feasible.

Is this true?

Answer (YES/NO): NO